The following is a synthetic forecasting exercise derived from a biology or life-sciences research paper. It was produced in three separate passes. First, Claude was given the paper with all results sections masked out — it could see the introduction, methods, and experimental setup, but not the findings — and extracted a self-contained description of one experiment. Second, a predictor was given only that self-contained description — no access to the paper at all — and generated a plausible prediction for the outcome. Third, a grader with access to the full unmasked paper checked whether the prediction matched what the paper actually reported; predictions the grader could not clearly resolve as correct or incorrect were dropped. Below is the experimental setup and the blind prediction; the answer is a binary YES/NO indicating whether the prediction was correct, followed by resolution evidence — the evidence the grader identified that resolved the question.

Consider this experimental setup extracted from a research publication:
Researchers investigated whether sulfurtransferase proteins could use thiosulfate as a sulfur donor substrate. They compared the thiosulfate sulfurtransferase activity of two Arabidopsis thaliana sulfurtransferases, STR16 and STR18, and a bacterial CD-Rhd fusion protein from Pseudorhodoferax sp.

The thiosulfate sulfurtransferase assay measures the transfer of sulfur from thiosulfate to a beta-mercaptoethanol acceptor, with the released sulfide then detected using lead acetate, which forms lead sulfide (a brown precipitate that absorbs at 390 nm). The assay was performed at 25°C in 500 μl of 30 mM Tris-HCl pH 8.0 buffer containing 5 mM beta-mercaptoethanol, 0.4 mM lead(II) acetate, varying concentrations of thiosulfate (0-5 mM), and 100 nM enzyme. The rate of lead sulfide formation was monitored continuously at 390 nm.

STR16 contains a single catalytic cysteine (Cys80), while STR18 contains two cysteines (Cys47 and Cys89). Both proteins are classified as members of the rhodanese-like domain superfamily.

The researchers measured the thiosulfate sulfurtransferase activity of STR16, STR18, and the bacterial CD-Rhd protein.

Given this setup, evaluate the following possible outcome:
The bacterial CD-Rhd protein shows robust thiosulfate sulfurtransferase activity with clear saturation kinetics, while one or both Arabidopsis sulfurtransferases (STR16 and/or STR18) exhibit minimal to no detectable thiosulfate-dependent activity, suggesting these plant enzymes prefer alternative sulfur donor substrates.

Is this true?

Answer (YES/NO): NO